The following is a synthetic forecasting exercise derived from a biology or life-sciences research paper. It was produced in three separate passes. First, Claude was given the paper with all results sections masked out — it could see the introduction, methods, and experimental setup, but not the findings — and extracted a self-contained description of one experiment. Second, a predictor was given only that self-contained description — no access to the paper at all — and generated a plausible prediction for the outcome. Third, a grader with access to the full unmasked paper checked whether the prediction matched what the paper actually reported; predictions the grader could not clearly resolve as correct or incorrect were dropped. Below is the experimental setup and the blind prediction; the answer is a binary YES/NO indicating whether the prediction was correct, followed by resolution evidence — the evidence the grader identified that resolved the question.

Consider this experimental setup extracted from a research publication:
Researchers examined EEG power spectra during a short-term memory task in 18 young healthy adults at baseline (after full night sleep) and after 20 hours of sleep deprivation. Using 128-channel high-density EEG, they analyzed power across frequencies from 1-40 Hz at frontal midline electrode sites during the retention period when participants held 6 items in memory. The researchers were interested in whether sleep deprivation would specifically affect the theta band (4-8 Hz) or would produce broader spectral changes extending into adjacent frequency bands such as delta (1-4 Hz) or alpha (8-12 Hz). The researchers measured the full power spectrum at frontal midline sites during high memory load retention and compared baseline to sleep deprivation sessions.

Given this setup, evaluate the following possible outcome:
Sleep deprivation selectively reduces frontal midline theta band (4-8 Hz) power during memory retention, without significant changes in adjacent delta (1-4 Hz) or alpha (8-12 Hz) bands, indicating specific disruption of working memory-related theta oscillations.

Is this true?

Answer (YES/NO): NO